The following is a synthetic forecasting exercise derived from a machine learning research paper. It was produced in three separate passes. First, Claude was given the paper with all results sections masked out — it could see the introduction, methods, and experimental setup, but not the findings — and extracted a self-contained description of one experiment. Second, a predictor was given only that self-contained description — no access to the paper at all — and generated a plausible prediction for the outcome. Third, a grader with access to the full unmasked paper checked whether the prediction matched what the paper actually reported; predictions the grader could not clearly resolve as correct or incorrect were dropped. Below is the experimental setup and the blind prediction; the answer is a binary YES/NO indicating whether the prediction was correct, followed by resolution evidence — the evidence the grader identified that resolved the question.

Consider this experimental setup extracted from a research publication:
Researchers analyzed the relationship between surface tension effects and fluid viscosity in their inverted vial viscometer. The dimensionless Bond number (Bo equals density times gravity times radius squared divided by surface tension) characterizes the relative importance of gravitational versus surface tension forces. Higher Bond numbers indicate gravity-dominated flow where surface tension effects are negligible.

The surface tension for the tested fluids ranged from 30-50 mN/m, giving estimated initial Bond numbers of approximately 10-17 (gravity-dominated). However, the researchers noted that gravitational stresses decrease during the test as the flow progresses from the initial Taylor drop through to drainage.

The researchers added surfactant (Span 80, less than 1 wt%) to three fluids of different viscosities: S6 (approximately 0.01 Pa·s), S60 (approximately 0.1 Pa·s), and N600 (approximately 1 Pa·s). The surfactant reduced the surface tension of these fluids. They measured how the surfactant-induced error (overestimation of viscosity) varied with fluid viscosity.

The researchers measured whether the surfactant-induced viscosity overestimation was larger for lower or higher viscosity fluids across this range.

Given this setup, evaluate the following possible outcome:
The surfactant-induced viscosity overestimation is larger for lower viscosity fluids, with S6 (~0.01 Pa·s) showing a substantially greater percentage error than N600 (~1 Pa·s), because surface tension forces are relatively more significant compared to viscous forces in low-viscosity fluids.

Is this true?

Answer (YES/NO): YES